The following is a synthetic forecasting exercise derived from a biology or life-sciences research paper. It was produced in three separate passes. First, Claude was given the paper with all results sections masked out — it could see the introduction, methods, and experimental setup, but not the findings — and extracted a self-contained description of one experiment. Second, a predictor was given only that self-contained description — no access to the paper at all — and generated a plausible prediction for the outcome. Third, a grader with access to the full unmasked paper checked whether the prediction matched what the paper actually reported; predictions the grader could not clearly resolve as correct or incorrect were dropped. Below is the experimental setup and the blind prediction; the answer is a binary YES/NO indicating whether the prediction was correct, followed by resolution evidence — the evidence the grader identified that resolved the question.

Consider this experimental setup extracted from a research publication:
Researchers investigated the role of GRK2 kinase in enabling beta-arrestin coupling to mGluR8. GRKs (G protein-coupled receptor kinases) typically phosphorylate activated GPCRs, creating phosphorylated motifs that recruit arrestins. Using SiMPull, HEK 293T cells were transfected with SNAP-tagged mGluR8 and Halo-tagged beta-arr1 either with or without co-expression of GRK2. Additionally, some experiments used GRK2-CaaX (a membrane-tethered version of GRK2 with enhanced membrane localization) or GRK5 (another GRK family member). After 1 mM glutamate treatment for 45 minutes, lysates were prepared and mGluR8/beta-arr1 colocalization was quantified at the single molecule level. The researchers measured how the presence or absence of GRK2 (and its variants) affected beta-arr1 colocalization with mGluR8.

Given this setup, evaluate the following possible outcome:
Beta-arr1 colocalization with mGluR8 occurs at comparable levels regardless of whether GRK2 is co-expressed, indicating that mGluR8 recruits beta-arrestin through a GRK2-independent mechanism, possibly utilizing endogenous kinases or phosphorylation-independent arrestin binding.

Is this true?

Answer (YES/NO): NO